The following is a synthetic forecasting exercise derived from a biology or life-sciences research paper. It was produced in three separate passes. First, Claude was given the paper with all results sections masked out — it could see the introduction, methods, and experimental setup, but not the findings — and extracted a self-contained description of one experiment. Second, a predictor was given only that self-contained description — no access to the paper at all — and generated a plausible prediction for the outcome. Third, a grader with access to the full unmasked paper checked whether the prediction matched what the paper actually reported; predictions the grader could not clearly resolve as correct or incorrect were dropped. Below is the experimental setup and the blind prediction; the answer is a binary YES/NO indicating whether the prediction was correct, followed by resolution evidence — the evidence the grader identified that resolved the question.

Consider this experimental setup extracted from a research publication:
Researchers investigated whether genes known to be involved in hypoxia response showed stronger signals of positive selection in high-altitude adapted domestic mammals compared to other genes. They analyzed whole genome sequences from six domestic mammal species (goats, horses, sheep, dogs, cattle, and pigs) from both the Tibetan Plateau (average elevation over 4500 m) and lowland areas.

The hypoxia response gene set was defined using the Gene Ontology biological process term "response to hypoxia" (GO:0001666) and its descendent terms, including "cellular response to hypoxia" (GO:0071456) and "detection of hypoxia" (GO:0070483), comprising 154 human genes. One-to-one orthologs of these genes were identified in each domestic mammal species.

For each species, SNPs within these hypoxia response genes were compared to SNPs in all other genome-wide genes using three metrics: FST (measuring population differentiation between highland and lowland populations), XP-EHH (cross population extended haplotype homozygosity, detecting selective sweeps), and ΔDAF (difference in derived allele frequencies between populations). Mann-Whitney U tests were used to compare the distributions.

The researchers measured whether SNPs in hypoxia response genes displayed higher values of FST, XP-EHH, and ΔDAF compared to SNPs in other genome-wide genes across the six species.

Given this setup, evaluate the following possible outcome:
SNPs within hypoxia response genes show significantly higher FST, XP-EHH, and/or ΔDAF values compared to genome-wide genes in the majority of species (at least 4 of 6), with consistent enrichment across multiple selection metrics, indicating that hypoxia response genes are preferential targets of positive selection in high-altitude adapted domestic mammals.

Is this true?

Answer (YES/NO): YES